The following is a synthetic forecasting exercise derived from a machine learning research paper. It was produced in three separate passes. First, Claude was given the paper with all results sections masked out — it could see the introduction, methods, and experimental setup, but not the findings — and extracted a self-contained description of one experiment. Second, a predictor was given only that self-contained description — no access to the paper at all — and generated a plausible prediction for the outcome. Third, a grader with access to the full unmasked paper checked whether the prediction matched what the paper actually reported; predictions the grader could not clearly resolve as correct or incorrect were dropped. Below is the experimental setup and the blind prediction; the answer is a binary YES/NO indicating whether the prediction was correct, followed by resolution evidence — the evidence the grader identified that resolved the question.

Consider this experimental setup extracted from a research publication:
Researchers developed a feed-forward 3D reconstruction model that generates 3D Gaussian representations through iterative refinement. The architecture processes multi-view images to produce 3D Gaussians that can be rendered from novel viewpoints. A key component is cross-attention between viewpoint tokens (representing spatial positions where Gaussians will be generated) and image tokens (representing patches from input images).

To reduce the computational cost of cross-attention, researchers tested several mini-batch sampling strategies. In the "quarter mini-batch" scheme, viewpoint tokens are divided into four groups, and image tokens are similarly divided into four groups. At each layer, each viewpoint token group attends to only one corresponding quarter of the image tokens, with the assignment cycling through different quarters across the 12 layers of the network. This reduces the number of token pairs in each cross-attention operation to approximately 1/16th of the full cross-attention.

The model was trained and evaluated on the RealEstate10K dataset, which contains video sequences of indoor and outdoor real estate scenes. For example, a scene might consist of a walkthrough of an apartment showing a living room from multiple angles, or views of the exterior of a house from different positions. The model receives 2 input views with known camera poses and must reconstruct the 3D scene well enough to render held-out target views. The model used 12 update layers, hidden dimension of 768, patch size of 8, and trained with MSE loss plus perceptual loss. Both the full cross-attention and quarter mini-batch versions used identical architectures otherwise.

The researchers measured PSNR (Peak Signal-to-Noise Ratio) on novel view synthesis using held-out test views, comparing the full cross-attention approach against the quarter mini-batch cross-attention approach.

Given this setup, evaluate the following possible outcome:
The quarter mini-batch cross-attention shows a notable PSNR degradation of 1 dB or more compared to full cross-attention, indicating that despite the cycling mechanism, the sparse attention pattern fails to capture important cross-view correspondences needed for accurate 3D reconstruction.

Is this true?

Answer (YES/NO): NO